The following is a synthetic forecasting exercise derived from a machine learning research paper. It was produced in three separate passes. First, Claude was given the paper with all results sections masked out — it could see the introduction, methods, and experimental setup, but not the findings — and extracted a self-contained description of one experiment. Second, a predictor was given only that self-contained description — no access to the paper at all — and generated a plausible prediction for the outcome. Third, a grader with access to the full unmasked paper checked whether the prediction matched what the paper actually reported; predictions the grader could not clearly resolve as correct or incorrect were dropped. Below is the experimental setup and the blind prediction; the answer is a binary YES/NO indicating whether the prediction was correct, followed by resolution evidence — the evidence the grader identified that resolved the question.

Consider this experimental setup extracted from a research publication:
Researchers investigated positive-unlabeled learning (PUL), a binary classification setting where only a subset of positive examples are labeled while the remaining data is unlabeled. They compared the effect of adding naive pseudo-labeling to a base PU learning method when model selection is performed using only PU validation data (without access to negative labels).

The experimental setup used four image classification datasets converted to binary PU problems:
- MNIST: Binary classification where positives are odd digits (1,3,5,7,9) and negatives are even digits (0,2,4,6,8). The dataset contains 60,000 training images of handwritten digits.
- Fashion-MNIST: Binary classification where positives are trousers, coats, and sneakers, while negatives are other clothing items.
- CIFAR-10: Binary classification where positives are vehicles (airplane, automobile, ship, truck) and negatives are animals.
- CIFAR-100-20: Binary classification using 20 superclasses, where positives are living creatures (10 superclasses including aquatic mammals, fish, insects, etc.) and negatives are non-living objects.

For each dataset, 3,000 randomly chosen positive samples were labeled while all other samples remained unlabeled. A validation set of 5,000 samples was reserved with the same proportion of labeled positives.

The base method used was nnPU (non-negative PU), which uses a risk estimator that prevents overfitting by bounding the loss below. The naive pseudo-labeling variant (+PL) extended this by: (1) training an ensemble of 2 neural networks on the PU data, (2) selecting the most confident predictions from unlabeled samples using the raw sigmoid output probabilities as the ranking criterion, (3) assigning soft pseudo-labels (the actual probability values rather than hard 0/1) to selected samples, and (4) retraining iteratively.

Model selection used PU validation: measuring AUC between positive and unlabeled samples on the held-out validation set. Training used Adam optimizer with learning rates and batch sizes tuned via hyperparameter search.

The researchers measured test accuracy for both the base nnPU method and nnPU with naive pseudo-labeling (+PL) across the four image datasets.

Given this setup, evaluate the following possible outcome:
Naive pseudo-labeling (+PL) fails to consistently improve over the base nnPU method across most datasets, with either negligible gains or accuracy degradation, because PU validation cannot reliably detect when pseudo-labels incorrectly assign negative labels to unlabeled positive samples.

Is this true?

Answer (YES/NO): YES